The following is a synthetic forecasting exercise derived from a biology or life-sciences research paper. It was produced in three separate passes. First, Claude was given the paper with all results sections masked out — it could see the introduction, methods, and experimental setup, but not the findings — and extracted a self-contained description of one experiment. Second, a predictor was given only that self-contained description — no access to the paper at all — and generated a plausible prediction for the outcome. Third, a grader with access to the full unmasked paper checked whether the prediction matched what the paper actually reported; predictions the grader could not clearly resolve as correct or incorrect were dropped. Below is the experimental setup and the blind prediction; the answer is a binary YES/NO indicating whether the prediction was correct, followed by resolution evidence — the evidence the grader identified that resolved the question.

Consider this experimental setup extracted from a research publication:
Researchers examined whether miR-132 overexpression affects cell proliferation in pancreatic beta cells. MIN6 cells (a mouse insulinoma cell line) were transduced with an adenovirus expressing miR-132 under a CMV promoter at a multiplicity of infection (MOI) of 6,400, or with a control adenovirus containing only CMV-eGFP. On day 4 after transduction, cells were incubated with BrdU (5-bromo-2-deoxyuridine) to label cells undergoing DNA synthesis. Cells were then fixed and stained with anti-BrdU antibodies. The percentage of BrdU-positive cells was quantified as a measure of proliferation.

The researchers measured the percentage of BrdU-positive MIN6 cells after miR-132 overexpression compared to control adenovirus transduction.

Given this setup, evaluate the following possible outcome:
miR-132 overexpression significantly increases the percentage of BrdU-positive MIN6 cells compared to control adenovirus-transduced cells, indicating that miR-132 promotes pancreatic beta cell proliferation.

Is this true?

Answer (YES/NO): NO